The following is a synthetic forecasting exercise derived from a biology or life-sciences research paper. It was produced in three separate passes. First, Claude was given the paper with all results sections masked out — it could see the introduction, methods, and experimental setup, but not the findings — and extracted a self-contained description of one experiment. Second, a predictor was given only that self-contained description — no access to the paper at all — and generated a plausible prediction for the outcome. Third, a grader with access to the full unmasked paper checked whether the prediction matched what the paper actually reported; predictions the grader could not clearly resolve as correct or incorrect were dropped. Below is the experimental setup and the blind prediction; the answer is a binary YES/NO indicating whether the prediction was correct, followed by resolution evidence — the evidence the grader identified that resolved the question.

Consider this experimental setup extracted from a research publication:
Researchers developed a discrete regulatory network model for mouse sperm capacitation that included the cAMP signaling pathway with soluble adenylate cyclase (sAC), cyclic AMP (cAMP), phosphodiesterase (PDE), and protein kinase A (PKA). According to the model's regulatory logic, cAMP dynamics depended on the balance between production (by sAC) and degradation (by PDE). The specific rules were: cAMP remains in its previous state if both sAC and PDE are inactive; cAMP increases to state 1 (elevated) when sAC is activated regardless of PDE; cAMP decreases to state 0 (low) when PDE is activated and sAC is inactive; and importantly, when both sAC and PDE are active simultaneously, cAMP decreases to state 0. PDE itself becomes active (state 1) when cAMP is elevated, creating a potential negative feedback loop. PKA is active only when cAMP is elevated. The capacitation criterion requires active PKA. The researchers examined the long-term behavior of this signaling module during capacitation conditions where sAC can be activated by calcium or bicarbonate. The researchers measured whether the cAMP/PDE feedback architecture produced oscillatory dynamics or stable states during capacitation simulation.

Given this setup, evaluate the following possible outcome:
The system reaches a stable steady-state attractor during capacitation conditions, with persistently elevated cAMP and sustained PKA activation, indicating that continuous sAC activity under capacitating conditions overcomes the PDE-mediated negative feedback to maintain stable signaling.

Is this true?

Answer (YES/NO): NO